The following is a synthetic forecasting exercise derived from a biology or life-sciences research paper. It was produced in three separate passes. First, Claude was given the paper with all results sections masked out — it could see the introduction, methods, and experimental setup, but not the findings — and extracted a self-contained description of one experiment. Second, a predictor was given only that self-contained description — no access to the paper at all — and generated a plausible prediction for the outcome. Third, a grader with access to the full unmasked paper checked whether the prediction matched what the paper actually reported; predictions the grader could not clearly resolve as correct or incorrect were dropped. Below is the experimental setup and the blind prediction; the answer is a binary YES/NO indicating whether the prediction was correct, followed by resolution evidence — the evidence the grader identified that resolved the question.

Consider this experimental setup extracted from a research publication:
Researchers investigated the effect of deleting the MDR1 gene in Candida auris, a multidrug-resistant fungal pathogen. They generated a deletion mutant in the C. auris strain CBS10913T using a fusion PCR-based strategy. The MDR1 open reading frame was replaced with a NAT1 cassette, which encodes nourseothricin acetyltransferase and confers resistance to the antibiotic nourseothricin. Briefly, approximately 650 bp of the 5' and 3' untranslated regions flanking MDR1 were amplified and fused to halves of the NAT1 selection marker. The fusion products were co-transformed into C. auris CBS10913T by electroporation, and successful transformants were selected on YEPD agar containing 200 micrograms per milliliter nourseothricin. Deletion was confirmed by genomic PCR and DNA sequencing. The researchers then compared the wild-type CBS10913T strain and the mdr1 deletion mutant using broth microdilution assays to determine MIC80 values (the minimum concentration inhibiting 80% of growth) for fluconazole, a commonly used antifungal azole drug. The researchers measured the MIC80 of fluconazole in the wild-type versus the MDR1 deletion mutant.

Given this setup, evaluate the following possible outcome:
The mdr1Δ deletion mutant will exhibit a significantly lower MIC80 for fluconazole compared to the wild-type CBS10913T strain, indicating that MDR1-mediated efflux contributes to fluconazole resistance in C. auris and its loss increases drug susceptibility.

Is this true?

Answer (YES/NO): NO